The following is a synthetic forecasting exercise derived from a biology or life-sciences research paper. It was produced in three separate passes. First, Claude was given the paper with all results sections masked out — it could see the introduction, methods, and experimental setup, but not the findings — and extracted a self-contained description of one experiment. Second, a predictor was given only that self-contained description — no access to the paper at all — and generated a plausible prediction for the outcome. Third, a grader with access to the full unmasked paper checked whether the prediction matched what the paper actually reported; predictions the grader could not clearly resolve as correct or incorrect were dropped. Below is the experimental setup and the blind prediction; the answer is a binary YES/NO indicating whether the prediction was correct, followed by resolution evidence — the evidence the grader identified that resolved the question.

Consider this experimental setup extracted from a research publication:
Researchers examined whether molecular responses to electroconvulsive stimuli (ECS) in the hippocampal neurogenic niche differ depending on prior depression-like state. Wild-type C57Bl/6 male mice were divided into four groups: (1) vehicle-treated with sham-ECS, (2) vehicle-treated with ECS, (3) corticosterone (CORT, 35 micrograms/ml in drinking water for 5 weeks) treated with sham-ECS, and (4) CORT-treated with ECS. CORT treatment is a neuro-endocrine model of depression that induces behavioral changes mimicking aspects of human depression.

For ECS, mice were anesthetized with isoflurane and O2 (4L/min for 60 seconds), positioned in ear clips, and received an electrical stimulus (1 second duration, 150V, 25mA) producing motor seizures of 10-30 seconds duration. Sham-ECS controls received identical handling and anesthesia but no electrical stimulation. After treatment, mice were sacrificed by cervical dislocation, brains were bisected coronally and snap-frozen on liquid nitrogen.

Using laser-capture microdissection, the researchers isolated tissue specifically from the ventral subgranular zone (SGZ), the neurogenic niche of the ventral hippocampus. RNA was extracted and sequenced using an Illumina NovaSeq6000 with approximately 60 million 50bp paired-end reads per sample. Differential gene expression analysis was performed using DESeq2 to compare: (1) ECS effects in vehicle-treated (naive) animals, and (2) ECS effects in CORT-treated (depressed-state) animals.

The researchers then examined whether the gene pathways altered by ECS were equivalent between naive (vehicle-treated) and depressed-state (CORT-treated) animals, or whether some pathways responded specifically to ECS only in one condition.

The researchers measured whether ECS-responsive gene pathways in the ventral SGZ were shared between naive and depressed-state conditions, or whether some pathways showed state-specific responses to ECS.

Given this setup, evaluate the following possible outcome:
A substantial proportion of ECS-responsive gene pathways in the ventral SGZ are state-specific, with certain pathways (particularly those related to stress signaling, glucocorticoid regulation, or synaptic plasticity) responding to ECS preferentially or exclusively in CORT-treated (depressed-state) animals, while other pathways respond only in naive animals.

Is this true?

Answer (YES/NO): NO